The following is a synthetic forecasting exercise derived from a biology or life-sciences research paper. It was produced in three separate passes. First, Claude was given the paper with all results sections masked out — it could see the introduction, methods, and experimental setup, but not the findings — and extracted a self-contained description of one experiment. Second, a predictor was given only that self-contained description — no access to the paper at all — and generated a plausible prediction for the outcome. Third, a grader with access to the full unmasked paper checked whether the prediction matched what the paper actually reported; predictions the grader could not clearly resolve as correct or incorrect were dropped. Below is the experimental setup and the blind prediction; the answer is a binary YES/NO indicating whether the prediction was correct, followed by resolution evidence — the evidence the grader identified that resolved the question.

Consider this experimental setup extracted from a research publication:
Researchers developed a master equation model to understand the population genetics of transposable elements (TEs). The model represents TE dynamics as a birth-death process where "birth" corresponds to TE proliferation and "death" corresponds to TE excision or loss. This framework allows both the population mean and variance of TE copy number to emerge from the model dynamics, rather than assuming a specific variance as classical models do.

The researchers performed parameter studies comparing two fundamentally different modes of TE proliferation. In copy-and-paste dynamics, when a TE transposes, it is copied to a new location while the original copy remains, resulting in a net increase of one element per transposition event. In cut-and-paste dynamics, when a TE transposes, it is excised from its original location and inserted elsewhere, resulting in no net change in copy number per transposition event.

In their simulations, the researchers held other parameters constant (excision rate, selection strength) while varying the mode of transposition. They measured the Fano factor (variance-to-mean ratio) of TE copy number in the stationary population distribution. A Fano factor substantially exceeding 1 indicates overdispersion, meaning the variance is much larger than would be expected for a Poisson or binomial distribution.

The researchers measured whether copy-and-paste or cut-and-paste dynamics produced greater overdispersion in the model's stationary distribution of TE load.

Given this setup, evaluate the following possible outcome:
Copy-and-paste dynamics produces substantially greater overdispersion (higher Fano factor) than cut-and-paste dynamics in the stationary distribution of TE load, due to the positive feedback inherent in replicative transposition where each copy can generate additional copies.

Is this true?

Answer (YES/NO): YES